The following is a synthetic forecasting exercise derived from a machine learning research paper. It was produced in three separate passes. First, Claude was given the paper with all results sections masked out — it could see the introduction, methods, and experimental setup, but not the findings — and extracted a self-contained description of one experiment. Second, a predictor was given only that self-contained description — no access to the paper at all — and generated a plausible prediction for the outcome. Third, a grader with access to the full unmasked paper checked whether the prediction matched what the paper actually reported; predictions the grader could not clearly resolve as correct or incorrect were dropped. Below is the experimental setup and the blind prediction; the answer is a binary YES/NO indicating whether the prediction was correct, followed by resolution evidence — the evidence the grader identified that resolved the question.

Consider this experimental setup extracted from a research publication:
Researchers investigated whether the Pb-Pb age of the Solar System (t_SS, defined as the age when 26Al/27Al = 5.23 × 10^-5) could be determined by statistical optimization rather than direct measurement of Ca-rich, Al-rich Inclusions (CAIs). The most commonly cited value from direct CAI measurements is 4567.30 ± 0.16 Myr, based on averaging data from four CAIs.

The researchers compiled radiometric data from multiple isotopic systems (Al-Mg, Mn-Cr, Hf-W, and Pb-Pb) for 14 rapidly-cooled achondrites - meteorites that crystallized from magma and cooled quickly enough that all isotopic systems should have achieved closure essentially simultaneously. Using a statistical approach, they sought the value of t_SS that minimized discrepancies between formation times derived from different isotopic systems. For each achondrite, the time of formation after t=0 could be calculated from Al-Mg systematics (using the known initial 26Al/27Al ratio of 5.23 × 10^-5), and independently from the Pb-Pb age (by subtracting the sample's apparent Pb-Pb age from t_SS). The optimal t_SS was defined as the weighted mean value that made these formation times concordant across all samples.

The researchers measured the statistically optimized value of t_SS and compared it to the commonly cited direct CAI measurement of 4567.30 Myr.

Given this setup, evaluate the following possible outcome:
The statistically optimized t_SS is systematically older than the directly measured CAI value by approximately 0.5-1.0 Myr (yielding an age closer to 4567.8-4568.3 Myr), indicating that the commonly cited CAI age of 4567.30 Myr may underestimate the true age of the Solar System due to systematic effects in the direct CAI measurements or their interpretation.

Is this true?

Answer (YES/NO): NO